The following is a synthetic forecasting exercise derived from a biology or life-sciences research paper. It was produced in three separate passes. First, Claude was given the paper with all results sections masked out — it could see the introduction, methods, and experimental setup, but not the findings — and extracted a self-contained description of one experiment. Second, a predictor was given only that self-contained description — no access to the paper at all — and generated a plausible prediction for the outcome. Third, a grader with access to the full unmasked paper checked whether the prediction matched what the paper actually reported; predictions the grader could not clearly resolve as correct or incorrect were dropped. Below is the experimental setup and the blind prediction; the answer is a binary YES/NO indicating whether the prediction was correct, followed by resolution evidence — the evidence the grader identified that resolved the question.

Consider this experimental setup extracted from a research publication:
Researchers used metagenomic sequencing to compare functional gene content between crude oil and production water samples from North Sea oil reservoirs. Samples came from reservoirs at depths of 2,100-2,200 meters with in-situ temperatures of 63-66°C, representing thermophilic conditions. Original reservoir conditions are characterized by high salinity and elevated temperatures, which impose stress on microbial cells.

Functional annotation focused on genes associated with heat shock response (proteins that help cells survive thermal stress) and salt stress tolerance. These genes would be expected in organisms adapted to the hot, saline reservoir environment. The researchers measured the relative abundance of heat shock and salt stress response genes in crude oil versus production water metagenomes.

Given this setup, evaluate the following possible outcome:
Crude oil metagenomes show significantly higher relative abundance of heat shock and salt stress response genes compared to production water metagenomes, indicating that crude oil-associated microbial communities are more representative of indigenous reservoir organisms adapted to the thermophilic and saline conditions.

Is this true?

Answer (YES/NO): NO